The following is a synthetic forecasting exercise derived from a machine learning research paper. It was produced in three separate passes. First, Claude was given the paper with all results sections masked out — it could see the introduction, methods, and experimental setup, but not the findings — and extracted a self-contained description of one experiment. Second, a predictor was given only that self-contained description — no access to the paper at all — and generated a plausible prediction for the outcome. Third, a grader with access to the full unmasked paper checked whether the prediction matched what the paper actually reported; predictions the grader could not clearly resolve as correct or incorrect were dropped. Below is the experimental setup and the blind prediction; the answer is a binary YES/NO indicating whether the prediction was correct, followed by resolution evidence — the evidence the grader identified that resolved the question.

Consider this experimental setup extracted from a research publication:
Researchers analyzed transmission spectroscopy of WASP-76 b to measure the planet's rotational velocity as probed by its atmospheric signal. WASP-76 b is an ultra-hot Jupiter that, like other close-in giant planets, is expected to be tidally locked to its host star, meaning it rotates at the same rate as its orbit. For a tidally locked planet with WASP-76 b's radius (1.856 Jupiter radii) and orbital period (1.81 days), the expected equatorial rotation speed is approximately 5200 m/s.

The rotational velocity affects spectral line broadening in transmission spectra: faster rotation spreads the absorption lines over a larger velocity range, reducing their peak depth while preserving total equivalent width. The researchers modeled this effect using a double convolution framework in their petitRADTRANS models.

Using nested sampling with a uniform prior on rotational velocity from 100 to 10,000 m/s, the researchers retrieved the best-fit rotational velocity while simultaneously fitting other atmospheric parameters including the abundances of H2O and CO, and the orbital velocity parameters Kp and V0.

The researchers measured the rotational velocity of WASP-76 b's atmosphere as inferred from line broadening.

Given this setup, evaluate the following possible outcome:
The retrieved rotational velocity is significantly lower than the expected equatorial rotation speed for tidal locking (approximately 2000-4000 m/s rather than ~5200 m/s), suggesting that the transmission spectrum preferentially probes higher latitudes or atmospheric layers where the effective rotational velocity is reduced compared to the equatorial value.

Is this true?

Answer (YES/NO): NO